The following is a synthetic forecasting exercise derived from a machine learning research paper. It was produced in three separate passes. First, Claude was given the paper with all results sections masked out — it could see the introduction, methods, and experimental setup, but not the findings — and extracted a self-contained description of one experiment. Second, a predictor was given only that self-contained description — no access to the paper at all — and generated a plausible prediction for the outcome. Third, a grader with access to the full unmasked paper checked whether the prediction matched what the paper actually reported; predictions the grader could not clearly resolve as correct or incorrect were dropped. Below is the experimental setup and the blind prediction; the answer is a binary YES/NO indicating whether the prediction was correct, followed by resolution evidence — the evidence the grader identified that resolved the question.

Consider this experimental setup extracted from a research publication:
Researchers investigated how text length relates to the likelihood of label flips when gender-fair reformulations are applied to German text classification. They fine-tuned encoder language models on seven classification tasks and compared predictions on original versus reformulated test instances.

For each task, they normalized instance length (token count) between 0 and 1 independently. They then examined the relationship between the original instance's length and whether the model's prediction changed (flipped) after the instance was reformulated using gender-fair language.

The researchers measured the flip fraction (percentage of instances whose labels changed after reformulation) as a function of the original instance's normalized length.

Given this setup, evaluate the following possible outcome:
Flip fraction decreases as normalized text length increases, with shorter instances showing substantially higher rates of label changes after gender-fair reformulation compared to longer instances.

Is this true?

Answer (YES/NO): YES